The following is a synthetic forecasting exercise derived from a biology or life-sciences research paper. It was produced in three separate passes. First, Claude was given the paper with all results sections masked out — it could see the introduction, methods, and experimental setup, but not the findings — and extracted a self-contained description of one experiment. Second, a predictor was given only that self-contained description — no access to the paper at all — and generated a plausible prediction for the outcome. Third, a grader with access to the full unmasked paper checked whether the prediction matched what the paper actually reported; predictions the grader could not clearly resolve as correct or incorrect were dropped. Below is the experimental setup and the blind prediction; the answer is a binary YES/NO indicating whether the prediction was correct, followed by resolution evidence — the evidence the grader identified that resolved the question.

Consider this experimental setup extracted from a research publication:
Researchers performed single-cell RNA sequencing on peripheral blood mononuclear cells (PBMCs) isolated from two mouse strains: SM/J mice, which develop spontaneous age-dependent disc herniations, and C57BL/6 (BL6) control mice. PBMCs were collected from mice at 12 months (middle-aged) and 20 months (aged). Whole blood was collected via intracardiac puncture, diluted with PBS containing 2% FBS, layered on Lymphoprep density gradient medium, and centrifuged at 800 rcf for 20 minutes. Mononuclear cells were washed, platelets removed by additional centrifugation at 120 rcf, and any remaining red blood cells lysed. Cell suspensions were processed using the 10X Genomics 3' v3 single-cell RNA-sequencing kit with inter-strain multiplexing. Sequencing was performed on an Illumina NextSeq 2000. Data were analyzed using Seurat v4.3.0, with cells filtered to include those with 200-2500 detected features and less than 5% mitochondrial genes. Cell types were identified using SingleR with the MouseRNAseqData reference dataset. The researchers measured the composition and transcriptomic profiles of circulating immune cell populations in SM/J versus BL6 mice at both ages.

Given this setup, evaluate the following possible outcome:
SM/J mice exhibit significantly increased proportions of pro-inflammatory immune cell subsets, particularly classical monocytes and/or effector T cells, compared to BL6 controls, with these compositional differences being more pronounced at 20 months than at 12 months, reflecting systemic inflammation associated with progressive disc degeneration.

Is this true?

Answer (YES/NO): NO